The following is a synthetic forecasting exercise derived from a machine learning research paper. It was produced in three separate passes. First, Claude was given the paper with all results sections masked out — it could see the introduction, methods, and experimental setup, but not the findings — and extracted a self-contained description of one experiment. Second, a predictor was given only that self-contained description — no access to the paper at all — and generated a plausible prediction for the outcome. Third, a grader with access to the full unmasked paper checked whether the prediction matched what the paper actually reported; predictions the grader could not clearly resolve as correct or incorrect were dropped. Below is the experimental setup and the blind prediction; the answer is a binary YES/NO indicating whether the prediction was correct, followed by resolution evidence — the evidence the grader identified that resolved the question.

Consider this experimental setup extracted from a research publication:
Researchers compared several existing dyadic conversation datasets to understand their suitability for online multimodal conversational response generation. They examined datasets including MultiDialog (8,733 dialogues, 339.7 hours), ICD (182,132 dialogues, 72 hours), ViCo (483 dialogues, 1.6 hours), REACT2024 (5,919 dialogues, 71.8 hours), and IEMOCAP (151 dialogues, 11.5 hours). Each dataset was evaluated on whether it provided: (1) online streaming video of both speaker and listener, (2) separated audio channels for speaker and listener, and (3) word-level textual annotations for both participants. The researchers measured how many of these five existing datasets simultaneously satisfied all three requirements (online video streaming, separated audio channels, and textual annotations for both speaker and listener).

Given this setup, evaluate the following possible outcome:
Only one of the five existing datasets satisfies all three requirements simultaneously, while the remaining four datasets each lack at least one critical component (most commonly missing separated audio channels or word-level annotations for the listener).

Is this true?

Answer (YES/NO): NO